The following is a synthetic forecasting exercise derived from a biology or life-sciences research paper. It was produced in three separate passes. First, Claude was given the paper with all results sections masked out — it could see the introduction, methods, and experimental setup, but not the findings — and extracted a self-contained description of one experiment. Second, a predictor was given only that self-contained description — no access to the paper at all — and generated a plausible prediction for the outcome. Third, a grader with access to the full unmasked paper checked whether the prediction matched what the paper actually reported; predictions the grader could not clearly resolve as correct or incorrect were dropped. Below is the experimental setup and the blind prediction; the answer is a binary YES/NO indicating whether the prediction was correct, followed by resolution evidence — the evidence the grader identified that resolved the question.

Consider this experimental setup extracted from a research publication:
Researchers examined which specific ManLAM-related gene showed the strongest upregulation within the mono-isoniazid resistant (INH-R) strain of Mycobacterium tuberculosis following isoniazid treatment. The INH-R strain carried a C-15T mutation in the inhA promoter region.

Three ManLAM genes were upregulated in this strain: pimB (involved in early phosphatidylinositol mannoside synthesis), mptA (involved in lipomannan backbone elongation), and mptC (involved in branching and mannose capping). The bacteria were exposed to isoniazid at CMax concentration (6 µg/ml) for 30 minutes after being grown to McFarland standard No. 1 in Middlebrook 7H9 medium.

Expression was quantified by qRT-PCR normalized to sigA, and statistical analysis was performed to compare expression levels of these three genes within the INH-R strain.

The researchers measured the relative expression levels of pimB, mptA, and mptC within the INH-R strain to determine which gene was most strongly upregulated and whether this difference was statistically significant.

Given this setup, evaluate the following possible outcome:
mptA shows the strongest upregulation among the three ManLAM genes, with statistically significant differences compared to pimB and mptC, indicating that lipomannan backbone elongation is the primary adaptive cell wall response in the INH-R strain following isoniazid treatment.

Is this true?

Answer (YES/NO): NO